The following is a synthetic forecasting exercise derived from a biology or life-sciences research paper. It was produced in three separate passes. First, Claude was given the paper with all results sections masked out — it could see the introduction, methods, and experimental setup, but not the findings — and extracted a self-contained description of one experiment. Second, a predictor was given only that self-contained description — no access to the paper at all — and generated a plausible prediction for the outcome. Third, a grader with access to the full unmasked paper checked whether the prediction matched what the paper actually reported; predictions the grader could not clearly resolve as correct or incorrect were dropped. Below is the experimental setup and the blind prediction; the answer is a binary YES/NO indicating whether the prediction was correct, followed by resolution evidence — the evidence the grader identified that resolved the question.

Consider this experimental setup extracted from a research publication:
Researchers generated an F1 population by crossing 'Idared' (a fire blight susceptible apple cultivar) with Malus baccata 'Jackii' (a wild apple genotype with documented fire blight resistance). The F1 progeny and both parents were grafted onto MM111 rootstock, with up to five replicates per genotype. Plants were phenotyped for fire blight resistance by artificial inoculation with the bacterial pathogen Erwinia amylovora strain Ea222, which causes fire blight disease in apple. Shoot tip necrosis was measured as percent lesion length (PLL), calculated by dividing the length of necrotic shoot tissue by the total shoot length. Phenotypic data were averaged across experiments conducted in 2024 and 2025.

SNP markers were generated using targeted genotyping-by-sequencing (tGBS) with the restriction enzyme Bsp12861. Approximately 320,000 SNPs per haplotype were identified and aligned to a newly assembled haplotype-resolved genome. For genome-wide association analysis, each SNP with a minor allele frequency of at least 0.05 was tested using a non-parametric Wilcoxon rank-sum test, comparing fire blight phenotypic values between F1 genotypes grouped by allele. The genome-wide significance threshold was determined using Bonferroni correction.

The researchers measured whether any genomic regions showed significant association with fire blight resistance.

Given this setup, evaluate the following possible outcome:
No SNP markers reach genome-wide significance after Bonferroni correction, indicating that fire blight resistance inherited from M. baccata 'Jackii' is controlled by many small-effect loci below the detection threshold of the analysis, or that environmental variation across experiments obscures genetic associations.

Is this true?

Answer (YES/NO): NO